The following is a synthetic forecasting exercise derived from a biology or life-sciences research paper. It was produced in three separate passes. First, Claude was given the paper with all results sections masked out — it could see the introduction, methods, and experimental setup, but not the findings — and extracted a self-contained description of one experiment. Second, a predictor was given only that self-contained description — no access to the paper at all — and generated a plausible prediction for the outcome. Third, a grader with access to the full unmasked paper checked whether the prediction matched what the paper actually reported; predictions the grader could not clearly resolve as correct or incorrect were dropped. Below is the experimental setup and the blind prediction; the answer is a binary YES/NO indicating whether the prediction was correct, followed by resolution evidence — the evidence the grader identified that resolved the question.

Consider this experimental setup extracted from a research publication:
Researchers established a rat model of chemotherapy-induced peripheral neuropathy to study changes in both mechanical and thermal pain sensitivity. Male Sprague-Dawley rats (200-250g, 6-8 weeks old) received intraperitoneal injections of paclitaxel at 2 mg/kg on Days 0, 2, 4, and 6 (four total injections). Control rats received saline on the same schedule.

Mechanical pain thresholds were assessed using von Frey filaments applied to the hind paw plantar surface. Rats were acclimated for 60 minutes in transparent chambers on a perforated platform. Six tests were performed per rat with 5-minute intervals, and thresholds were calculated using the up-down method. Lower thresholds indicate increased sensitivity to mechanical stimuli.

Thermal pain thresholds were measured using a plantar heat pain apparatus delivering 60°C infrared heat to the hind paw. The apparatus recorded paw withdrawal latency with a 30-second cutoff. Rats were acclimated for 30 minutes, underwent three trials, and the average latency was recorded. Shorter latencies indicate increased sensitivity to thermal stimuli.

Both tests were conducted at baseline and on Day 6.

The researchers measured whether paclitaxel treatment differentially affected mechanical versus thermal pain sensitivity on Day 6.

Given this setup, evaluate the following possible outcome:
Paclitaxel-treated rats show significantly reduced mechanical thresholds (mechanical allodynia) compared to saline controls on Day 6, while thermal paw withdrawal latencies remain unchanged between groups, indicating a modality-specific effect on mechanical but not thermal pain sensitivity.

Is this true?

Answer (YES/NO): NO